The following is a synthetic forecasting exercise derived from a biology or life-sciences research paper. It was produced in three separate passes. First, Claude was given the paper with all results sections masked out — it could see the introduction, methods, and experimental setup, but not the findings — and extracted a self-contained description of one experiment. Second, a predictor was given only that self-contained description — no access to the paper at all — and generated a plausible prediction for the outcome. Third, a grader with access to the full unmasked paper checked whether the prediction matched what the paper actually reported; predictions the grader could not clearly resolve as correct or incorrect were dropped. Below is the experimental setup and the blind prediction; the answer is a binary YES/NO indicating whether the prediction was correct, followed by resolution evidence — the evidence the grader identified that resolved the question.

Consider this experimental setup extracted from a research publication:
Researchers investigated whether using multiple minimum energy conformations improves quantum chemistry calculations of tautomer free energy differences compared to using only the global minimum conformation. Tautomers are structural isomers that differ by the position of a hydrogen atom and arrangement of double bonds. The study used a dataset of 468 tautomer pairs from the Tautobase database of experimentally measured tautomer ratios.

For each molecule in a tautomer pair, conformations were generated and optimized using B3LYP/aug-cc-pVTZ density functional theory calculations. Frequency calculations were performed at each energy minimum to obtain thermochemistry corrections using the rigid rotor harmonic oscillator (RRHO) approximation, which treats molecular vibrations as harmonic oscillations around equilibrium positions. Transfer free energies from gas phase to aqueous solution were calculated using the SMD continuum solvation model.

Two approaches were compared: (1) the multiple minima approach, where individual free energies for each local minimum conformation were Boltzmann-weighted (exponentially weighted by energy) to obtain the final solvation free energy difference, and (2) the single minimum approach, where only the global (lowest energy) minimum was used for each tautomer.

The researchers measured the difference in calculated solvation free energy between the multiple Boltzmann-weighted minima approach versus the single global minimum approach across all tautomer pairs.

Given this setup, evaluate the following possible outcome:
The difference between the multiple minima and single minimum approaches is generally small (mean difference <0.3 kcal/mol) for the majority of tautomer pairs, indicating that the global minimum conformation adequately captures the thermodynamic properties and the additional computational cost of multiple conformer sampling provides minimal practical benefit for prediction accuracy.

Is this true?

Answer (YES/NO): YES